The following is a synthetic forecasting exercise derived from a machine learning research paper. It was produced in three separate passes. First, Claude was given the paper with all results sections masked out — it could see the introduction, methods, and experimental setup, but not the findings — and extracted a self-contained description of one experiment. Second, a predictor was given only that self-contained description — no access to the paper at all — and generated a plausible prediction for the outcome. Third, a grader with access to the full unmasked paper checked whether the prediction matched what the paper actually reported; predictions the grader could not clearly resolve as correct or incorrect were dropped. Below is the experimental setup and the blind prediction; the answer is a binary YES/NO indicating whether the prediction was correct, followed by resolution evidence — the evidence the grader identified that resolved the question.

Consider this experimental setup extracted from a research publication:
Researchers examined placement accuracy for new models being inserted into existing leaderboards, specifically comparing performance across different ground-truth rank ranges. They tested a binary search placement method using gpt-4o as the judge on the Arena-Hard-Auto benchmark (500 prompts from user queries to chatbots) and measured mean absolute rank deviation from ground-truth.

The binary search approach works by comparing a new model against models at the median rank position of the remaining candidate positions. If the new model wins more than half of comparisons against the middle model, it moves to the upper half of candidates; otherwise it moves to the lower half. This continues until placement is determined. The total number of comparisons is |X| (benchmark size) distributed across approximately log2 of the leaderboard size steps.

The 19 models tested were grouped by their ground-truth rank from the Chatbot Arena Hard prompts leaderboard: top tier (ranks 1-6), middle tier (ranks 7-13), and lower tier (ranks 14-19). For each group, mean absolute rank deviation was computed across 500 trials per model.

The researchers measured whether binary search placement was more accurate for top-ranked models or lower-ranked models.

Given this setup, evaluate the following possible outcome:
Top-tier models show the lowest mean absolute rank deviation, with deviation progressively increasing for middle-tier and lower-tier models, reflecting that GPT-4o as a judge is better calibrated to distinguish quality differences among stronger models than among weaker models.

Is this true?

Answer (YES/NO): YES